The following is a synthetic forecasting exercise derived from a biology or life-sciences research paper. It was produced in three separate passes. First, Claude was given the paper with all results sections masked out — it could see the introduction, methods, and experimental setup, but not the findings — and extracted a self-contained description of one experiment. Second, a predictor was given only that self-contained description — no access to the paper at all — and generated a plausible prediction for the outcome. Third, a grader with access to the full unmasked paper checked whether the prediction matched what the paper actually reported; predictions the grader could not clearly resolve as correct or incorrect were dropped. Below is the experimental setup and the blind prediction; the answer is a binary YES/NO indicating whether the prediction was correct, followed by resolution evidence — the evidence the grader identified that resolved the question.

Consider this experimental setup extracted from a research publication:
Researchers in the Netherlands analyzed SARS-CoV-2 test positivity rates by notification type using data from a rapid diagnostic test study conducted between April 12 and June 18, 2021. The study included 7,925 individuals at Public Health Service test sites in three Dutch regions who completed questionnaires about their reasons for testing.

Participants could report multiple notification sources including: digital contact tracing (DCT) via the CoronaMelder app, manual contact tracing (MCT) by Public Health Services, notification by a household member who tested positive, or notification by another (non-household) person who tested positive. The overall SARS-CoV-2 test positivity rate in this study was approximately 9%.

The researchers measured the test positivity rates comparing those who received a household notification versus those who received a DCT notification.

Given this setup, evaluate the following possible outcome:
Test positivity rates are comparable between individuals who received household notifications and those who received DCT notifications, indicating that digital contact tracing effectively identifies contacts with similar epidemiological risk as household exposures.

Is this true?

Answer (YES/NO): NO